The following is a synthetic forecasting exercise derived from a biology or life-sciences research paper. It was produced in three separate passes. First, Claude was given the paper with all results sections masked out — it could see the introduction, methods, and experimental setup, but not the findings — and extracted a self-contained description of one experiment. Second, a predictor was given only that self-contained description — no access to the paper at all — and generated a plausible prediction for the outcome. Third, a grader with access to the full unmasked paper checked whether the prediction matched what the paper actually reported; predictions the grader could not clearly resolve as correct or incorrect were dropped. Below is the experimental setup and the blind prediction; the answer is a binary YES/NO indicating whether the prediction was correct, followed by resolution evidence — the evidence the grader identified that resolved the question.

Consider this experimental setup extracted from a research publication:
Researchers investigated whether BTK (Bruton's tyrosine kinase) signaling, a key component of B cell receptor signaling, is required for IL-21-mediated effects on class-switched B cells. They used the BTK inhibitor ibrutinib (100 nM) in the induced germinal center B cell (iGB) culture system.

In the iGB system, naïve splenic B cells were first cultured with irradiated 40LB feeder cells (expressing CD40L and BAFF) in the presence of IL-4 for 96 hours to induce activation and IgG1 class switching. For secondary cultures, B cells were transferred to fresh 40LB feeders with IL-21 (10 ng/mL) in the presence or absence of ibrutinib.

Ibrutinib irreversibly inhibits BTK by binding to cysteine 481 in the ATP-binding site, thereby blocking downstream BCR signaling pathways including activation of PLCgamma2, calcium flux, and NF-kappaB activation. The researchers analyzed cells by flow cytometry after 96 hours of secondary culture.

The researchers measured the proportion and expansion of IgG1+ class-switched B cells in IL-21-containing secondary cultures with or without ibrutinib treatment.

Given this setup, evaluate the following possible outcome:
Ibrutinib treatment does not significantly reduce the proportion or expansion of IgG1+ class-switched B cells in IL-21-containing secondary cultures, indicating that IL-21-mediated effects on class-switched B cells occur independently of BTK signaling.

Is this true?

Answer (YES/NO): NO